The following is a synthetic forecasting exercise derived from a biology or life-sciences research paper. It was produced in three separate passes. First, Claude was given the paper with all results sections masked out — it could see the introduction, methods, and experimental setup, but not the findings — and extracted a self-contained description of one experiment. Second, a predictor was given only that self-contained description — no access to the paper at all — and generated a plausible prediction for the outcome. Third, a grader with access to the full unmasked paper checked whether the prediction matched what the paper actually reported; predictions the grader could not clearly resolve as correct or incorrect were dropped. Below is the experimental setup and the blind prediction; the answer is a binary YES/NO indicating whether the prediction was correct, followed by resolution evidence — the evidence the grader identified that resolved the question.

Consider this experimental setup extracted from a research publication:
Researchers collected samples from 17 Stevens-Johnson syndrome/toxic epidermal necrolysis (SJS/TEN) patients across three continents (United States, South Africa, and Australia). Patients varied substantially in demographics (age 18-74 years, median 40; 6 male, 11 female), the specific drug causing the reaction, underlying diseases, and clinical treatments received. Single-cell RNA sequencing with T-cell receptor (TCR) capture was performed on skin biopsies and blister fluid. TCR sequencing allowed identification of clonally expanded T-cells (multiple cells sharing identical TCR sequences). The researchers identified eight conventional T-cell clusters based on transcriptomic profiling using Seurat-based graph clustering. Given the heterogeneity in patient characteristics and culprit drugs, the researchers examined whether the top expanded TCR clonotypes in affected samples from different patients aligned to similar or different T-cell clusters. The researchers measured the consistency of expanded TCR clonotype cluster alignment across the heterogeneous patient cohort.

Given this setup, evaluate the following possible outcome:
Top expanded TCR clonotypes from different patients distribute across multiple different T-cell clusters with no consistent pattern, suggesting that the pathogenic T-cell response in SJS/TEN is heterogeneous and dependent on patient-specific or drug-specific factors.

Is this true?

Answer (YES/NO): NO